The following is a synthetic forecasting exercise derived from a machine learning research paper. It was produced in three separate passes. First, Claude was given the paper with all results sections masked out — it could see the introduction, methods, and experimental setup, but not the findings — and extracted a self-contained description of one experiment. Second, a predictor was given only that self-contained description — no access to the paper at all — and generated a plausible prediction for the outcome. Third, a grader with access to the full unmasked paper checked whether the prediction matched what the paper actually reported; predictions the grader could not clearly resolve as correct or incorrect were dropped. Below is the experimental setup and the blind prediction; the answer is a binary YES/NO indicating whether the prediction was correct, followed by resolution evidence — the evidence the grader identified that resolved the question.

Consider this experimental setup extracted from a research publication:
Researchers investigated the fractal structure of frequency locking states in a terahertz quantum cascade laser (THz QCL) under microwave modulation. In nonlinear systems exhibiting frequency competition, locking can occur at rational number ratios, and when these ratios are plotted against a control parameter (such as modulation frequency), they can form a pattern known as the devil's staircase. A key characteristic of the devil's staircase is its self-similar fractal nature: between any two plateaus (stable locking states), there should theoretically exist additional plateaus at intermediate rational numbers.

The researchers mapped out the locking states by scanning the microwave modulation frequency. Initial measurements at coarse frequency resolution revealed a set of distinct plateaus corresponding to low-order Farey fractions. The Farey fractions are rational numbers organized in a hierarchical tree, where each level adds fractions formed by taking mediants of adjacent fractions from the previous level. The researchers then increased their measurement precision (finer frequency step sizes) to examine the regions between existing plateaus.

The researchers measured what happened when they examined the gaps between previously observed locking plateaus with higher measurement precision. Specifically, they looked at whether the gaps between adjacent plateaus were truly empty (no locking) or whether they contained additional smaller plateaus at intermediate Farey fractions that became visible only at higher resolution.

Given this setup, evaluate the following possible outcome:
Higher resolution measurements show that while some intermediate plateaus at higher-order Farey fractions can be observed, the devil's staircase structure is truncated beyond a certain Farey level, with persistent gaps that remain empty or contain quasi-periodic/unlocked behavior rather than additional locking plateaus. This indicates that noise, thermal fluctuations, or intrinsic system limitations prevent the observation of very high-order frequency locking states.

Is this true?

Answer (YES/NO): NO